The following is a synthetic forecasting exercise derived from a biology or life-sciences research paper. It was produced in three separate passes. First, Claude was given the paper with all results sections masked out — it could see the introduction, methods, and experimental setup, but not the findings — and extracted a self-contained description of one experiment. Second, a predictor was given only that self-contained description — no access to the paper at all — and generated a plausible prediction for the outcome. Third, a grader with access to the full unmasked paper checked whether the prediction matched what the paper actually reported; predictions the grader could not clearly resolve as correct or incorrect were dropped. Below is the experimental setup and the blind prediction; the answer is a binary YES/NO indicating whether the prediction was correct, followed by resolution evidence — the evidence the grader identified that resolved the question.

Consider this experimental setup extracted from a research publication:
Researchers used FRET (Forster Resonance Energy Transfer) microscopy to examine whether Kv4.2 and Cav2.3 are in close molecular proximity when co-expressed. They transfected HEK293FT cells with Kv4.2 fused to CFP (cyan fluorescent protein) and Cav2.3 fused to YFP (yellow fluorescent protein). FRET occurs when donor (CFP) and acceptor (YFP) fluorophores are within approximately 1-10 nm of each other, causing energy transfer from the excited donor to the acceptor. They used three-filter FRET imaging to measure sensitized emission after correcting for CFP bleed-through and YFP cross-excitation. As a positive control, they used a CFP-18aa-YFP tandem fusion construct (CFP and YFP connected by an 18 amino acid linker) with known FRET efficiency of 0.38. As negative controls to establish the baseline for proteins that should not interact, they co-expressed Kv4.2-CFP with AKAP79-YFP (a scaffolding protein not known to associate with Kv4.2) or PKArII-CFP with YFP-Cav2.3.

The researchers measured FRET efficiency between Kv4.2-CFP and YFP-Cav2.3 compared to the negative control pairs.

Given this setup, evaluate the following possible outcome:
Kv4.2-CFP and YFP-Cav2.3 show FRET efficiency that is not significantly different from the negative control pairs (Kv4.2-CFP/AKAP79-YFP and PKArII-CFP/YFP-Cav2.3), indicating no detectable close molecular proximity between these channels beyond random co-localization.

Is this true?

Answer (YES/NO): NO